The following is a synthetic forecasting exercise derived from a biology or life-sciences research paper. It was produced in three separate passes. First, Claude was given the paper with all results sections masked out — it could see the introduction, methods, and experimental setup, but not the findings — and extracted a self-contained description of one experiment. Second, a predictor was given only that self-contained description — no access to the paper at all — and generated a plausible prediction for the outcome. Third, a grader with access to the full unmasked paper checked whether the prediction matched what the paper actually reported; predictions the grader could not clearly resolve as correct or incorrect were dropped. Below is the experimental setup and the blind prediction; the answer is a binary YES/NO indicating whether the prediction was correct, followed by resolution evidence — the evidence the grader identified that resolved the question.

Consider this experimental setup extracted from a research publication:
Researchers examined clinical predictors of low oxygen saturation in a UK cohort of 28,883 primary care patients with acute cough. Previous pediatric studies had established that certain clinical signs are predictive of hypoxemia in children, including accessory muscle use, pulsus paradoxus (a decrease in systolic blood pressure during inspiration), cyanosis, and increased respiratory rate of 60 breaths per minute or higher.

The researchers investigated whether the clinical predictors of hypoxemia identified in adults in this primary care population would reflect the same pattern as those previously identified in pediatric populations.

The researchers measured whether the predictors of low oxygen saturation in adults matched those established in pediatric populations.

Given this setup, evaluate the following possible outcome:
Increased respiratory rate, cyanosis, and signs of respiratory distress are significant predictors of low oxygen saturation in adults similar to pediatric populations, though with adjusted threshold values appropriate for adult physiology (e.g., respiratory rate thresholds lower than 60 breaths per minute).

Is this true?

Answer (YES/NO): NO